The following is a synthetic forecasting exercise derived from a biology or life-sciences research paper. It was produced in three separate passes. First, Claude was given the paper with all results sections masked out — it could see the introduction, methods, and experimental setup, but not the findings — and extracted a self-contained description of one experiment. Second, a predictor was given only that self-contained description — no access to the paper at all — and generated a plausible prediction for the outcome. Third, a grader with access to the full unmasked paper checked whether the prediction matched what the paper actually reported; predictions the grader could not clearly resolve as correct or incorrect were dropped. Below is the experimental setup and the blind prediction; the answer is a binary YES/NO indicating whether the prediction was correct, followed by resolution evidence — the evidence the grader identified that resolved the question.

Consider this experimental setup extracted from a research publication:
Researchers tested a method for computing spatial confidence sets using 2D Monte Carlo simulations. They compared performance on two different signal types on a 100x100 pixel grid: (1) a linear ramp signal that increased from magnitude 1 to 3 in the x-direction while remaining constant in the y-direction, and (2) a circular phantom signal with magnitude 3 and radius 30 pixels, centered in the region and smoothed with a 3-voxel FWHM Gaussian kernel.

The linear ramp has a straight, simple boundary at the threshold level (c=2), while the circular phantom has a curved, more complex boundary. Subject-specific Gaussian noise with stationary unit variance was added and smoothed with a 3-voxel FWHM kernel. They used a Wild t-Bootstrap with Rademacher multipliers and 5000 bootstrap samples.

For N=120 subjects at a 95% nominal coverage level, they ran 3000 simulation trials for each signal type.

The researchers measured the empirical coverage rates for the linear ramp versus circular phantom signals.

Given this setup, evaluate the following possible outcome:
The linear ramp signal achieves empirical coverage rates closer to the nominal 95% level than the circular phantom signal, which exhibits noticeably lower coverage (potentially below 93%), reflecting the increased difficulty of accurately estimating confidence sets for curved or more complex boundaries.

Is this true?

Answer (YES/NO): NO